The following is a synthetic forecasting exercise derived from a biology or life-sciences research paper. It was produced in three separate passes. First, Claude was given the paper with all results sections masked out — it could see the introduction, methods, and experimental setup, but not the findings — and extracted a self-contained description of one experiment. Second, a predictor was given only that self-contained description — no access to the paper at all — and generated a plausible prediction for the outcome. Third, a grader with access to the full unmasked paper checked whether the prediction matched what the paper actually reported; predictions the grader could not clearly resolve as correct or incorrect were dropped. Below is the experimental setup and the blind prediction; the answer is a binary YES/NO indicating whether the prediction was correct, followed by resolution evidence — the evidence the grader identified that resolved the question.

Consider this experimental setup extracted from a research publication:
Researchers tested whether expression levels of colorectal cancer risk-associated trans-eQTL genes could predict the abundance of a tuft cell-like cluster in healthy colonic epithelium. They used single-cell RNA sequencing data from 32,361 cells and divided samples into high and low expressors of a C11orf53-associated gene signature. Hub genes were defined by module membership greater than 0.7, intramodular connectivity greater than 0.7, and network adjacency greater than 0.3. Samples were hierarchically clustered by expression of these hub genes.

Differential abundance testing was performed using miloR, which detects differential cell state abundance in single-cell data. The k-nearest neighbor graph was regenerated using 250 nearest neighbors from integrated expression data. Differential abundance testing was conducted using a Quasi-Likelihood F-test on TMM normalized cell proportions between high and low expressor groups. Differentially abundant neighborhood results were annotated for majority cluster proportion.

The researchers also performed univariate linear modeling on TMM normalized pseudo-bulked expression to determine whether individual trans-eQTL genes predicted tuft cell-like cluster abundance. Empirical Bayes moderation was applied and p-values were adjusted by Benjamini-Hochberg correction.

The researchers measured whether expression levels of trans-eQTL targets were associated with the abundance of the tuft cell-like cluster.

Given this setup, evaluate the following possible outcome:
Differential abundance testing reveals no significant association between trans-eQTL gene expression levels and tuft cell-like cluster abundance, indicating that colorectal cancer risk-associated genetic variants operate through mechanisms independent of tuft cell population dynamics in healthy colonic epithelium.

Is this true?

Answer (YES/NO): NO